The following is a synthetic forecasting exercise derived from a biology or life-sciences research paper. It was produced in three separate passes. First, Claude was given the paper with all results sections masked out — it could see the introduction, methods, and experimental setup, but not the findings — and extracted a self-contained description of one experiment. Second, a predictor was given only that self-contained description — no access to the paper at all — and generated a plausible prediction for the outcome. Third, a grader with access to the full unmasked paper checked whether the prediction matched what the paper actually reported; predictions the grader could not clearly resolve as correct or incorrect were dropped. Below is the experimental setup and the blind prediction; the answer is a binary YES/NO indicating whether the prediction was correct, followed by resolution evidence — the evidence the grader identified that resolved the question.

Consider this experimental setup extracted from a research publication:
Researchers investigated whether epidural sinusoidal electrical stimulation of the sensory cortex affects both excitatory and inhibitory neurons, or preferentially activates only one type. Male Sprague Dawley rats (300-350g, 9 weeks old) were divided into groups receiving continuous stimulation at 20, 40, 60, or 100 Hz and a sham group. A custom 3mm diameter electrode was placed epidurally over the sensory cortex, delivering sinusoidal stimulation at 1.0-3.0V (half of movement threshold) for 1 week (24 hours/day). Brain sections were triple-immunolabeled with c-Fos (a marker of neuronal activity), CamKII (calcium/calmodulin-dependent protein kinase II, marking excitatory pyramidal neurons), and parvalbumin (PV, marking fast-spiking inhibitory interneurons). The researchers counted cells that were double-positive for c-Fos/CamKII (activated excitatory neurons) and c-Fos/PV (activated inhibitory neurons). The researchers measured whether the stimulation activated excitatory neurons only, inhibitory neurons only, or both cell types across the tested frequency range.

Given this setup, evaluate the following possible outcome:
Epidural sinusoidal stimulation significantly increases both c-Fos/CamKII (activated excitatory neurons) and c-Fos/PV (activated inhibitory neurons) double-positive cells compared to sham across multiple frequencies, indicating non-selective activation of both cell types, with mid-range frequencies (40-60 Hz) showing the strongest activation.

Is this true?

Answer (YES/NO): NO